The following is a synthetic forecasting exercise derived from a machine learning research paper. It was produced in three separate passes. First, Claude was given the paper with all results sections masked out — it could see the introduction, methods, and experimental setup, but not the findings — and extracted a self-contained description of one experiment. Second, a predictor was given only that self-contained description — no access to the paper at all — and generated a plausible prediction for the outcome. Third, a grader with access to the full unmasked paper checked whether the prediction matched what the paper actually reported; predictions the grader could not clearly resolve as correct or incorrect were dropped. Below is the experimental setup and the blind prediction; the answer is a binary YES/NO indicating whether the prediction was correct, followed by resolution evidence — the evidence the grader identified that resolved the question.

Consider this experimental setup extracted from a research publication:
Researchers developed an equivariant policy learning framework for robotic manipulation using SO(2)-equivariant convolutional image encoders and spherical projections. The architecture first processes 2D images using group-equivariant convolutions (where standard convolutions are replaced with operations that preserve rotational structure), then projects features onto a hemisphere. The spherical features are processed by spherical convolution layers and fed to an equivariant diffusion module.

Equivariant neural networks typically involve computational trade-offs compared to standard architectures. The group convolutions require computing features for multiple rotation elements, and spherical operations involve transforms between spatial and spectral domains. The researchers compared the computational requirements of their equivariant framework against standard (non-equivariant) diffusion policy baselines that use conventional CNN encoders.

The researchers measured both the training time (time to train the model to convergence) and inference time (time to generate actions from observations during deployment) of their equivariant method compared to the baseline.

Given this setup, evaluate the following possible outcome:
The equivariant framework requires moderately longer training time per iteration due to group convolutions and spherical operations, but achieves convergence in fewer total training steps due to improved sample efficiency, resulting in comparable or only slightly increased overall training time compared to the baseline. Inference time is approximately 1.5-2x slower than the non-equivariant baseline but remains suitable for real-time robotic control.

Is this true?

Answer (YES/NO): NO